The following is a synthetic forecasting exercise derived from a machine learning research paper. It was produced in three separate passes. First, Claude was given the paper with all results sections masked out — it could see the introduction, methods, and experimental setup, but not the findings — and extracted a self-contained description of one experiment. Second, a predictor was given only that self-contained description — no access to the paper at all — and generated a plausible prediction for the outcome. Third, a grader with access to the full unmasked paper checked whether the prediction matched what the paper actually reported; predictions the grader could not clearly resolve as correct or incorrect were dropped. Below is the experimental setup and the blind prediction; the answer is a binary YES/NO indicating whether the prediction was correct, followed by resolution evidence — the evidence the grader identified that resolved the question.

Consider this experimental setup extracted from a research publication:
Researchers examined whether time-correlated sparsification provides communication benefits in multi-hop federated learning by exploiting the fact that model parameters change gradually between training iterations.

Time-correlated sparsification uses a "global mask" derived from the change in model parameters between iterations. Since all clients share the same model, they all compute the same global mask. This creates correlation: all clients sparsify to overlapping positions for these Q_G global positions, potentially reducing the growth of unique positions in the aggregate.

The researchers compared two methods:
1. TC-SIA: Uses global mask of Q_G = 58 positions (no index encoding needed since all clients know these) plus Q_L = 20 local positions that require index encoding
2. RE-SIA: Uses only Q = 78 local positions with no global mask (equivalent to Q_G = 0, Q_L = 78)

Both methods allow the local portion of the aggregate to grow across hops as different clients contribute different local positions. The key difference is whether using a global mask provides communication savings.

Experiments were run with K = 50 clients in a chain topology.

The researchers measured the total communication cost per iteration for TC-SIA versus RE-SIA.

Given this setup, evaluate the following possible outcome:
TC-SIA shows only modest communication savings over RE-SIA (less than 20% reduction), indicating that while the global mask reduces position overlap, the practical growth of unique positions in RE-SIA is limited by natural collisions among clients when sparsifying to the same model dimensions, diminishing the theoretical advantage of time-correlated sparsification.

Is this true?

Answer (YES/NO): NO